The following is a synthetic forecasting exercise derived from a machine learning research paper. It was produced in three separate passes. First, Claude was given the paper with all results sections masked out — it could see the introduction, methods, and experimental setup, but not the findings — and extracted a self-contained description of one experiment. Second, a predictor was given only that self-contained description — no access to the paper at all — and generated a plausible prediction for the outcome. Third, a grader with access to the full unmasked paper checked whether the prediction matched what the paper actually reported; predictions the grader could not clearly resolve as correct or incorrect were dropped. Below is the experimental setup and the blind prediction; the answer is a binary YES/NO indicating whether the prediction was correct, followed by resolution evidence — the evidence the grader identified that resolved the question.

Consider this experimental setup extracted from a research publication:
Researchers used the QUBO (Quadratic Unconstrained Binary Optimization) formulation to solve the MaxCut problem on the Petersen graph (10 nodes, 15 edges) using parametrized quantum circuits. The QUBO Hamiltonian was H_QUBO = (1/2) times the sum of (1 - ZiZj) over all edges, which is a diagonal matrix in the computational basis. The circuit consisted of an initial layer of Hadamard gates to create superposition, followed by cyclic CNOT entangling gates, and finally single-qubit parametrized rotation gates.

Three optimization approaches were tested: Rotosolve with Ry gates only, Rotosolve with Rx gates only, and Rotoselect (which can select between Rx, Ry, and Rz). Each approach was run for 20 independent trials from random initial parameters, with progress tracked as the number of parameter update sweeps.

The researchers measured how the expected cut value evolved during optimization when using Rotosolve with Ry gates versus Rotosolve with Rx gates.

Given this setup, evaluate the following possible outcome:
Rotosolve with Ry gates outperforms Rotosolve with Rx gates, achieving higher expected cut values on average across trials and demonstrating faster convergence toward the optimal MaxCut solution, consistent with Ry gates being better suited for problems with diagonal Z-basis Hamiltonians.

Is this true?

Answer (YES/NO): NO